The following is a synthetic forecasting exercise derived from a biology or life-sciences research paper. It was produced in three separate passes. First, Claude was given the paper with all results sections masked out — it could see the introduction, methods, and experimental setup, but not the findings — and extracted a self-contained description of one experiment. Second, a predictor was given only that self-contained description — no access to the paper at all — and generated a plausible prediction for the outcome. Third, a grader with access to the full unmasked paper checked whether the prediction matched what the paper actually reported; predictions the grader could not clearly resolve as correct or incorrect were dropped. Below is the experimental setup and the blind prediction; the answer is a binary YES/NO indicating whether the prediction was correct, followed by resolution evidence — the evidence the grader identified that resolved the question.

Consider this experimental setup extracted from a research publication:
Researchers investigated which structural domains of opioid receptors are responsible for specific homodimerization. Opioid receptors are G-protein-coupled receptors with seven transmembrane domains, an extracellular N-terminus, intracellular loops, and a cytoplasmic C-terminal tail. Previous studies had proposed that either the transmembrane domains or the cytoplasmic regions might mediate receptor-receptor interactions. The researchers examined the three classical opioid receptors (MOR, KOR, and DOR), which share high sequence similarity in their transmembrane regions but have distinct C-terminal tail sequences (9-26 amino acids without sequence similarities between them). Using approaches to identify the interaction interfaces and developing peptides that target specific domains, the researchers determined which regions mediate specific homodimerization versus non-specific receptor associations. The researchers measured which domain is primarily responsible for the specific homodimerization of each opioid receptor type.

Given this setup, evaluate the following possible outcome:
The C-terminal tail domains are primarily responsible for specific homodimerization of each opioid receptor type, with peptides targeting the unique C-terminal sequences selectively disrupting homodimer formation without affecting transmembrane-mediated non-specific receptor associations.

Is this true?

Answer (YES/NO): YES